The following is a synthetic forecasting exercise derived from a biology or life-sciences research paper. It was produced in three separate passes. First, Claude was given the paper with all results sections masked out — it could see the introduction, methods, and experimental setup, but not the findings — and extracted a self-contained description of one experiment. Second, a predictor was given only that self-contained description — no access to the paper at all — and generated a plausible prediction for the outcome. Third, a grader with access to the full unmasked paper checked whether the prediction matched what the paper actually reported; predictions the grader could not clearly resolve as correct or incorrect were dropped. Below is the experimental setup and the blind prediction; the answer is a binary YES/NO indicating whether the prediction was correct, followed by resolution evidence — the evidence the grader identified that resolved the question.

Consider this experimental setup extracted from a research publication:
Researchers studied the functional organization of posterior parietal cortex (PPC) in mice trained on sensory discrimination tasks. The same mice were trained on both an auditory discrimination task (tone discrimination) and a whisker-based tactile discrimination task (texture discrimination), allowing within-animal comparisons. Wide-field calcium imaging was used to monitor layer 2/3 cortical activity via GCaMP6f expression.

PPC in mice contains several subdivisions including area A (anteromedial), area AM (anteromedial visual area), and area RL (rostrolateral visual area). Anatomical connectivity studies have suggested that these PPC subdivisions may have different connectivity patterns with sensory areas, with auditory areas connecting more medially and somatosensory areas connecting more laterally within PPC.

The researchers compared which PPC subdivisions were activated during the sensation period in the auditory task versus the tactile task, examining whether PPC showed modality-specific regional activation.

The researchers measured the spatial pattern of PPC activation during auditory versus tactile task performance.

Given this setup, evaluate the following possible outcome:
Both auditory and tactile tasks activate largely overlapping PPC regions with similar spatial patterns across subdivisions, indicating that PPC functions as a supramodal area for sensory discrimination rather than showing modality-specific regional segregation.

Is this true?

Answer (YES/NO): NO